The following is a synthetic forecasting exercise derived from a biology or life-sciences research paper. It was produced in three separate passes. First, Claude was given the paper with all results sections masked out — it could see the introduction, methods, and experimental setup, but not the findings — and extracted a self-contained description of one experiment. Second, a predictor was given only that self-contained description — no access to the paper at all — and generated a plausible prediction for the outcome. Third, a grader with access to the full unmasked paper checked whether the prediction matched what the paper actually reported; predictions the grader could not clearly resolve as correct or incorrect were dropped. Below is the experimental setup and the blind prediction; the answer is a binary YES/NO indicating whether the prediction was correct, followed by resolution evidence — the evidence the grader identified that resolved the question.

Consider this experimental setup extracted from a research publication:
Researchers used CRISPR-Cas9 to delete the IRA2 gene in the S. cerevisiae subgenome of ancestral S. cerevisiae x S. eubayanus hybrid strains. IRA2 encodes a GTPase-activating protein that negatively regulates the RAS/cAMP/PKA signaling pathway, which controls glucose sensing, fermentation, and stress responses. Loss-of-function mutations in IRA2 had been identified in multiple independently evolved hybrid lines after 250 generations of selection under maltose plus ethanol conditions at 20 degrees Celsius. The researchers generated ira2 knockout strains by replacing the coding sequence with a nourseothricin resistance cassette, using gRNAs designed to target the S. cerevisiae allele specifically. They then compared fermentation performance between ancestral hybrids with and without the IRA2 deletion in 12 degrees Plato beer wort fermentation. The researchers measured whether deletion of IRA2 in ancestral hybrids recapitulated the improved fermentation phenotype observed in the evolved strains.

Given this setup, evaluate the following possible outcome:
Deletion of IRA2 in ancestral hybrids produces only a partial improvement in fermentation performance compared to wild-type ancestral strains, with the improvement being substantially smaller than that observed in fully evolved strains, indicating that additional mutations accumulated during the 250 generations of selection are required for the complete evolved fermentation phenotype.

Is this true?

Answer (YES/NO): NO